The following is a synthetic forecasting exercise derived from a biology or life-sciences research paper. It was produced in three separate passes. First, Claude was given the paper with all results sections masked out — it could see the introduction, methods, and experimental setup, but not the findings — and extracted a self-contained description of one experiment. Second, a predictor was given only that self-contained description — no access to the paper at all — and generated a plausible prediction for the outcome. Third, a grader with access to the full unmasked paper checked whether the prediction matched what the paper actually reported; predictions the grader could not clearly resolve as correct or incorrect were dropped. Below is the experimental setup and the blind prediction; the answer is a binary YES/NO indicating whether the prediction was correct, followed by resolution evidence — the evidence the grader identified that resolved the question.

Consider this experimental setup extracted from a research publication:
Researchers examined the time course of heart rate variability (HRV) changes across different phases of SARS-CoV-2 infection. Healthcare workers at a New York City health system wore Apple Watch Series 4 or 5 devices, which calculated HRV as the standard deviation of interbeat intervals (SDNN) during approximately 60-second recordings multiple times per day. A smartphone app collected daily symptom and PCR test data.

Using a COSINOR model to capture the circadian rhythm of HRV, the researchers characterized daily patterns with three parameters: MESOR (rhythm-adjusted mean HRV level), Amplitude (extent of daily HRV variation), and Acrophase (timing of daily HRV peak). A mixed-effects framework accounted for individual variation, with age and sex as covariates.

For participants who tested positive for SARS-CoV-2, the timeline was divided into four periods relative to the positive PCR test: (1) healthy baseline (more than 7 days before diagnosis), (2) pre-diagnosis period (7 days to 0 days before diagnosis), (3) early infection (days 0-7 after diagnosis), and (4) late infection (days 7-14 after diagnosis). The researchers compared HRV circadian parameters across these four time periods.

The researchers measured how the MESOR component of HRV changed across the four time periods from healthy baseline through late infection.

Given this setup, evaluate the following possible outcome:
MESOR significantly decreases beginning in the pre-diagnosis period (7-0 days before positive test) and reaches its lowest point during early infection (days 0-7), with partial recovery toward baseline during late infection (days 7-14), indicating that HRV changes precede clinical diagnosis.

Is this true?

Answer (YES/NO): NO